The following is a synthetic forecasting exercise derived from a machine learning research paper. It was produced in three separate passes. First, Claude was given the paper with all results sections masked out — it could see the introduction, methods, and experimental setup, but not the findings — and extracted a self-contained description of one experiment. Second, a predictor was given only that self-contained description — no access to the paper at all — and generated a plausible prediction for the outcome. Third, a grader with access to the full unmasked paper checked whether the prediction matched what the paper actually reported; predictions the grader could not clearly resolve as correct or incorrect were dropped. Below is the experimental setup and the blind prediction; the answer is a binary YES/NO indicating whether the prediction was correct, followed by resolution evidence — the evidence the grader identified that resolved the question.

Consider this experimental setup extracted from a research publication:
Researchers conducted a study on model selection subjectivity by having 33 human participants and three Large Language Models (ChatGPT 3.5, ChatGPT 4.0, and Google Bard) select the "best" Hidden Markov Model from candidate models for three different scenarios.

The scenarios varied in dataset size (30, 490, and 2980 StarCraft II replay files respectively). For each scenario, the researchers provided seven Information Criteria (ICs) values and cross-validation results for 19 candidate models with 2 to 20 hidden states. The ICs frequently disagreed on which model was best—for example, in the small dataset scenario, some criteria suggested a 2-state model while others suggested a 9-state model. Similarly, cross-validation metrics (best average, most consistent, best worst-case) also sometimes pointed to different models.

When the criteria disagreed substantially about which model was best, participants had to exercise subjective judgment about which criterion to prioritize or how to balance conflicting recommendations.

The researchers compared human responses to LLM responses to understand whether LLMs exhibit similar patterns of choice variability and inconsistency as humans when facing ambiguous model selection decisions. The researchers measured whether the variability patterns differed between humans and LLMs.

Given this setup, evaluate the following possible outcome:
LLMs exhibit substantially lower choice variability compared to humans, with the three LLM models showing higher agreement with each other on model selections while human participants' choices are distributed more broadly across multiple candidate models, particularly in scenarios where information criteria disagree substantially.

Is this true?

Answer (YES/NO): NO